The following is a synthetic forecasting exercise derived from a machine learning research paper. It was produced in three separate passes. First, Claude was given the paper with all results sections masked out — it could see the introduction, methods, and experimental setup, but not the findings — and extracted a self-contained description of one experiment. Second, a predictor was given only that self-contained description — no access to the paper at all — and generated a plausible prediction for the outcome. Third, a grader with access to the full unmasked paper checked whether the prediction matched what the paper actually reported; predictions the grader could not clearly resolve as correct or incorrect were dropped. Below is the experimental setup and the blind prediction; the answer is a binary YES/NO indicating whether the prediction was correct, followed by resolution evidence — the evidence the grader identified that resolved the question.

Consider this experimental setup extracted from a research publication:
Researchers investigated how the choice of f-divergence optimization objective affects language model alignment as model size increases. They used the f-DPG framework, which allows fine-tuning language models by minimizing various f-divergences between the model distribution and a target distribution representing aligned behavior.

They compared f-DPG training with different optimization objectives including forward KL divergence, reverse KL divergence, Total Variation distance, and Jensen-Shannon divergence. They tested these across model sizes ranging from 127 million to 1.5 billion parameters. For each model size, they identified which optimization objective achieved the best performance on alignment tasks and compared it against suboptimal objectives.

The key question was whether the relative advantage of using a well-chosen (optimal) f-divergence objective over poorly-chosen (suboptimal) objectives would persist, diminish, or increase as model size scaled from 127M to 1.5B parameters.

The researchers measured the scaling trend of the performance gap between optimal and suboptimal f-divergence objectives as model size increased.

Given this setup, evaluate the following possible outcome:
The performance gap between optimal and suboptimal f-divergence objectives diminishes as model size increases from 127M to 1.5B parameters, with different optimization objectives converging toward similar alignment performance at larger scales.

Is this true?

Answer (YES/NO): NO